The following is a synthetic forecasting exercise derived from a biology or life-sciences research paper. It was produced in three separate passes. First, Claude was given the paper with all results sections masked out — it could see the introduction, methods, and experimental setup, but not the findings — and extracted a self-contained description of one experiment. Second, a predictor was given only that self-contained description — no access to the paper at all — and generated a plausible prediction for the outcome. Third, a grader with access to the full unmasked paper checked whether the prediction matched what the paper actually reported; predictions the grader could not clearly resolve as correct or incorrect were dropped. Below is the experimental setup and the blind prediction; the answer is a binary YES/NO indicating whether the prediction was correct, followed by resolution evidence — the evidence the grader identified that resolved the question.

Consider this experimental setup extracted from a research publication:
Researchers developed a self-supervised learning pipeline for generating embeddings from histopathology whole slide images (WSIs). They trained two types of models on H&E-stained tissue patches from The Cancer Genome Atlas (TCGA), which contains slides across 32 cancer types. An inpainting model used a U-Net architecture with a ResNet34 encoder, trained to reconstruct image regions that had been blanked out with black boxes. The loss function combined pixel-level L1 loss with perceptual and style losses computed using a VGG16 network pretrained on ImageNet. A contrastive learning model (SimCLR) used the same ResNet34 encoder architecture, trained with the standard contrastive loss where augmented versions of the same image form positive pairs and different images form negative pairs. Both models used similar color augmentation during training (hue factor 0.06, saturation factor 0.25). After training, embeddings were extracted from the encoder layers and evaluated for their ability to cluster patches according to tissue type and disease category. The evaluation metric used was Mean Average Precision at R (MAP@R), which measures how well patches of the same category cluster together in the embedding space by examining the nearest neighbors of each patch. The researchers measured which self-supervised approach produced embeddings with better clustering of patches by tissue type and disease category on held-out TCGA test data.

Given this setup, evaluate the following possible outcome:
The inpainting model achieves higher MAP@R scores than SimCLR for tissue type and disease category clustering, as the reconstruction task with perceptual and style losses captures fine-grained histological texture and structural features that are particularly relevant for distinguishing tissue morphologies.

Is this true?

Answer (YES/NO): YES